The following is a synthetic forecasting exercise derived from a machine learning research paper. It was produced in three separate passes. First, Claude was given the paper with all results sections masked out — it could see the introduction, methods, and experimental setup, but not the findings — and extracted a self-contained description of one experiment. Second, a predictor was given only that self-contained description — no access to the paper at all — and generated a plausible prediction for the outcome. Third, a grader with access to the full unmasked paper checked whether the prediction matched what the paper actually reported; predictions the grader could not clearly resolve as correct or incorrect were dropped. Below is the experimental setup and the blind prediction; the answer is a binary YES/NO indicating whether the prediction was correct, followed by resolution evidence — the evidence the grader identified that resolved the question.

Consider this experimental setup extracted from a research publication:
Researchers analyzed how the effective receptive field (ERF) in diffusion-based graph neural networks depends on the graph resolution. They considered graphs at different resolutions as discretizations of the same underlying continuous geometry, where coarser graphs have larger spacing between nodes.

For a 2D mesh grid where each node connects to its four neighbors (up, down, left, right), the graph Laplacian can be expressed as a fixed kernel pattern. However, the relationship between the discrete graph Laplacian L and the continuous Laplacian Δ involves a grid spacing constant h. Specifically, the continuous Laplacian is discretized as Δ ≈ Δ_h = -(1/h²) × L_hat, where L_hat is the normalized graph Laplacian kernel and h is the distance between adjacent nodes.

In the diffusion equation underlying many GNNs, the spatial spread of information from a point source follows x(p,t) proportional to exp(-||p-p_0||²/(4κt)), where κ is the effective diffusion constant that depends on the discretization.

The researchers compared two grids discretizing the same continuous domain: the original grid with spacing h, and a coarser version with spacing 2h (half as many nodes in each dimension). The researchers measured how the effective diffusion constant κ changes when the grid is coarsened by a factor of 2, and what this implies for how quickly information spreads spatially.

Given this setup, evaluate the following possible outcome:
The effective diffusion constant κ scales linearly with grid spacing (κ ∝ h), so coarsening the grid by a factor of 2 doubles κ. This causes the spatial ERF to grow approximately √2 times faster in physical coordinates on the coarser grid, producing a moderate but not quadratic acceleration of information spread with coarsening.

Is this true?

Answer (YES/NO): NO